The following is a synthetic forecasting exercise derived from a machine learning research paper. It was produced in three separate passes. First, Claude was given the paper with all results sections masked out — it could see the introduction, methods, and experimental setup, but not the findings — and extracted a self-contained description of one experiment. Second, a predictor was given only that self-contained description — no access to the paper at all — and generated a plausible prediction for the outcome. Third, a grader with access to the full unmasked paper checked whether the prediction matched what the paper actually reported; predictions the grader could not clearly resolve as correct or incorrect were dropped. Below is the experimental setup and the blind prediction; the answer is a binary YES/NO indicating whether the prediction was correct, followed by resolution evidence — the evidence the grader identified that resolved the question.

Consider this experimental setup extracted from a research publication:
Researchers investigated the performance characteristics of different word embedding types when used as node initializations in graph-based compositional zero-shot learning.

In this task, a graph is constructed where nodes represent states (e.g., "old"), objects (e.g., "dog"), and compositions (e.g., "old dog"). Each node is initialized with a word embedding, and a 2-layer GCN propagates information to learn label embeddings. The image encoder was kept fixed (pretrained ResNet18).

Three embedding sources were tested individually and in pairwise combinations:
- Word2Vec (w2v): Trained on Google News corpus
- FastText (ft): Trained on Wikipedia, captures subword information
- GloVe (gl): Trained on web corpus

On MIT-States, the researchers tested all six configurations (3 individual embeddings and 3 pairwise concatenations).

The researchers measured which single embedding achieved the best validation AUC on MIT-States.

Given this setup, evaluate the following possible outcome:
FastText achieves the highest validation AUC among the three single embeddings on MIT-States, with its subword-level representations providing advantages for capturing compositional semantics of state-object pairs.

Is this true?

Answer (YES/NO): YES